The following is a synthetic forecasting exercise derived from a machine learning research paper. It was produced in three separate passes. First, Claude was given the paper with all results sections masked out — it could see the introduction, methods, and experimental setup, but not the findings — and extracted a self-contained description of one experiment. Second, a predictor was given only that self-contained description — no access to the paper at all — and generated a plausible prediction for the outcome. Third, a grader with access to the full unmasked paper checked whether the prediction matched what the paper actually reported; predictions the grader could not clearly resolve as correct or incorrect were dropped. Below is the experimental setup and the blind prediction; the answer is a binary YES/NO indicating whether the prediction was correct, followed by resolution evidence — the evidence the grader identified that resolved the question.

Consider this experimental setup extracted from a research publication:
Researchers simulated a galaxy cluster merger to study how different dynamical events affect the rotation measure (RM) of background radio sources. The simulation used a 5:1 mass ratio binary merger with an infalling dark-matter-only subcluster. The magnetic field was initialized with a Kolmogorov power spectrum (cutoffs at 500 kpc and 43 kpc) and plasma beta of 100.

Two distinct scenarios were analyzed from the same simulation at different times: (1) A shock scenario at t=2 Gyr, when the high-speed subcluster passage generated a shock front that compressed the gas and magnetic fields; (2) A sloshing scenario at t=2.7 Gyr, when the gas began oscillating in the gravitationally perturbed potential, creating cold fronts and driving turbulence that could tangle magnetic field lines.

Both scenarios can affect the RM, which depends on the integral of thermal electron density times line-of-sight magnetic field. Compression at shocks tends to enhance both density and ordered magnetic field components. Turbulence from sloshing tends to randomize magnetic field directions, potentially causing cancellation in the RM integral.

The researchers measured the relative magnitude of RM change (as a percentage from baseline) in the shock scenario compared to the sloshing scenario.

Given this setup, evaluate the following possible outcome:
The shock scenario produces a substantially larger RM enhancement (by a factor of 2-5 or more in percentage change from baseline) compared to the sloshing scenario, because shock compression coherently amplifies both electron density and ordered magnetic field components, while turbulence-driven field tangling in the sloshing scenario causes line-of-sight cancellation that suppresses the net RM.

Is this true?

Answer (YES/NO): YES